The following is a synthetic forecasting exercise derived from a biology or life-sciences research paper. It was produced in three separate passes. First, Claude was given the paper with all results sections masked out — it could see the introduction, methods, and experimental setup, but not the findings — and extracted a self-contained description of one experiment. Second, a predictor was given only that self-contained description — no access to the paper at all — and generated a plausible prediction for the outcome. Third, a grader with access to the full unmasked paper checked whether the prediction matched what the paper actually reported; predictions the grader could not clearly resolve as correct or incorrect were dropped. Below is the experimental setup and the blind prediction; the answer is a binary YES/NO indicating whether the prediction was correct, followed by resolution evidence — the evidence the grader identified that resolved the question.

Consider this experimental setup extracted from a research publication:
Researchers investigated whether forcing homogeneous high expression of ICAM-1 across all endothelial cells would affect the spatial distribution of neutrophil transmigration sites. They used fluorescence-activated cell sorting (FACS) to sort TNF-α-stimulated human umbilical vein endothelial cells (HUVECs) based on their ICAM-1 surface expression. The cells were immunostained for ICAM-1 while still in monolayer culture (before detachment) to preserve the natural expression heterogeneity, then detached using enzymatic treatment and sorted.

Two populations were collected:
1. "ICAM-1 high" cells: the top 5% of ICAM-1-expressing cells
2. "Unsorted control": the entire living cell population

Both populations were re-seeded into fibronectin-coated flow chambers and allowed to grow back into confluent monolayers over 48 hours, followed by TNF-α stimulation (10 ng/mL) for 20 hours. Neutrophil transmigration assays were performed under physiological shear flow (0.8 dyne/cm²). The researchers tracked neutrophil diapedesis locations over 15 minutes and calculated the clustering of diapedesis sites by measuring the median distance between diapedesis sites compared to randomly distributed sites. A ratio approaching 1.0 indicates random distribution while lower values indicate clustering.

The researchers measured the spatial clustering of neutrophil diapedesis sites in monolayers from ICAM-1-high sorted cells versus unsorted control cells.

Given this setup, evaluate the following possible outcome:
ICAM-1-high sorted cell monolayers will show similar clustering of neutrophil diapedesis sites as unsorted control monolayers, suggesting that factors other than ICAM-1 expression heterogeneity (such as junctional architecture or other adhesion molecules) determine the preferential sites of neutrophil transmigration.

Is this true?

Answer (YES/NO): NO